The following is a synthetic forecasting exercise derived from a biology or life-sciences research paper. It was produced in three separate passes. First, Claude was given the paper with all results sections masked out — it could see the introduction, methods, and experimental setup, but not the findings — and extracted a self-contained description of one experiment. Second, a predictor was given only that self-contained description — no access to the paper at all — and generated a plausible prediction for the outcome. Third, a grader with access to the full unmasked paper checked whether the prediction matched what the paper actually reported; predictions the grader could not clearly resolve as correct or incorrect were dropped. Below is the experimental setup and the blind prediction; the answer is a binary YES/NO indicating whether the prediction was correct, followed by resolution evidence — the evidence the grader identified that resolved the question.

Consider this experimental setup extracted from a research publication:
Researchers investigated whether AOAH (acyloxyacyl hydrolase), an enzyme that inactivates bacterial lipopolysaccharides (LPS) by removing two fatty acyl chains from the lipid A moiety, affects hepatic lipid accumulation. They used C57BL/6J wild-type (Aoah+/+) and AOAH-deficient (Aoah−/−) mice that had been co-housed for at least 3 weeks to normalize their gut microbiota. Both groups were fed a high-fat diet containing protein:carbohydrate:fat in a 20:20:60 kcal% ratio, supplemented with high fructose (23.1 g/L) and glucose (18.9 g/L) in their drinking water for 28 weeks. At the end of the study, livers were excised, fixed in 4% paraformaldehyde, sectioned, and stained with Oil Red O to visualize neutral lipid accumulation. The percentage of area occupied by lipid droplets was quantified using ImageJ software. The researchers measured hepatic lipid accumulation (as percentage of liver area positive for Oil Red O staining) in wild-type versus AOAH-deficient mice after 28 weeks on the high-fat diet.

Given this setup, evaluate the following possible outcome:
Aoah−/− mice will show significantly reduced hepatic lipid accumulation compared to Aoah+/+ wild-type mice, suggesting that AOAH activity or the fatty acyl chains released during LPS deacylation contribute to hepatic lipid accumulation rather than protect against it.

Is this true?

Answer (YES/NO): NO